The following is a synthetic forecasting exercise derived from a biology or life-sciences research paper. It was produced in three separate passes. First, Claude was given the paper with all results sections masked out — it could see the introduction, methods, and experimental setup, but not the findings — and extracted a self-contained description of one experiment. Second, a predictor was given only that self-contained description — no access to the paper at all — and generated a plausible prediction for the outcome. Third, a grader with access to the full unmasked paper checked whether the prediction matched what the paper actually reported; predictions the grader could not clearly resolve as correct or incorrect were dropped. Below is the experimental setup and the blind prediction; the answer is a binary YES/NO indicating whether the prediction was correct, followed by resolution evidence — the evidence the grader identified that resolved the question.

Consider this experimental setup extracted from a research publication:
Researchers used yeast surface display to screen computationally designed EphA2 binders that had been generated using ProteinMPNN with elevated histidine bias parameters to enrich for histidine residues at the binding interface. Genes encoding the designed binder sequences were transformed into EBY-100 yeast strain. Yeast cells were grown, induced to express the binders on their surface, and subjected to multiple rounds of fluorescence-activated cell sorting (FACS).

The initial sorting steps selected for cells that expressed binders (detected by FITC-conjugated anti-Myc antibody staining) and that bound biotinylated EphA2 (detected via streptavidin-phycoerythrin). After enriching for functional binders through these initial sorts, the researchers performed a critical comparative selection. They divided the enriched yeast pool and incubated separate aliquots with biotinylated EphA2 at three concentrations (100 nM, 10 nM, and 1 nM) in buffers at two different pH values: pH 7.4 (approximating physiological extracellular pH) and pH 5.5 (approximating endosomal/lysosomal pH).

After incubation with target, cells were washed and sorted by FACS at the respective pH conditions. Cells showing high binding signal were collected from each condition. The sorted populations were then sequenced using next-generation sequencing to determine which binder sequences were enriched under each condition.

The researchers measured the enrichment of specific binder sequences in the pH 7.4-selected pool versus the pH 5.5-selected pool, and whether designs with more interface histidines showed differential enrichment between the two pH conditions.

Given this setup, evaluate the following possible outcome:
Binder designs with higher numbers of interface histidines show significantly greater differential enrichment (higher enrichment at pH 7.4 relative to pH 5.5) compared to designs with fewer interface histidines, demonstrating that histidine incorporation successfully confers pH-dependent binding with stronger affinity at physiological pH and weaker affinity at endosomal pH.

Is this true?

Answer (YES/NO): NO